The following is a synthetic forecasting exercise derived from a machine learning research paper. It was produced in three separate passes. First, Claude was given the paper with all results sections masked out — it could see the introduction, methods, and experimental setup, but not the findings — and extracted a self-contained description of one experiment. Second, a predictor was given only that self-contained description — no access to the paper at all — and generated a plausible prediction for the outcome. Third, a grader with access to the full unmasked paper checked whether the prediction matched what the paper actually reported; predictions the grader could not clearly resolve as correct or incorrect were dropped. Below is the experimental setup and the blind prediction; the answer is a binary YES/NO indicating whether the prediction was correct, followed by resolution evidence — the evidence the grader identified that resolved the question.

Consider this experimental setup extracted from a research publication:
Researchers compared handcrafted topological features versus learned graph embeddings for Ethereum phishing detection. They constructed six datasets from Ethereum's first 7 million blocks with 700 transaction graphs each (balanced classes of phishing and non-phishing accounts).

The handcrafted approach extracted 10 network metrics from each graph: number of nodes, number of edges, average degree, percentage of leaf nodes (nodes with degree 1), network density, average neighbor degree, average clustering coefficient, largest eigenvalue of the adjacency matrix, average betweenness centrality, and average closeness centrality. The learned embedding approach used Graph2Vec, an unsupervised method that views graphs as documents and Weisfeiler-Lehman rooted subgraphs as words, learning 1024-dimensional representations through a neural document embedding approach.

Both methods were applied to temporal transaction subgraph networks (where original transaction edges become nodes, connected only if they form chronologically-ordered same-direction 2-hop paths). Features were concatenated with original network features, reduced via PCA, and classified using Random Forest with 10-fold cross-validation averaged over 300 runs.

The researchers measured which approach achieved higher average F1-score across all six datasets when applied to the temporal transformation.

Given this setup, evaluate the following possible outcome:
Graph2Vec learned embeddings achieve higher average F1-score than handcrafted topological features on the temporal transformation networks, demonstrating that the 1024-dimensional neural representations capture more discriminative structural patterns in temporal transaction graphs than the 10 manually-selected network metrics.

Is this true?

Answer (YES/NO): NO